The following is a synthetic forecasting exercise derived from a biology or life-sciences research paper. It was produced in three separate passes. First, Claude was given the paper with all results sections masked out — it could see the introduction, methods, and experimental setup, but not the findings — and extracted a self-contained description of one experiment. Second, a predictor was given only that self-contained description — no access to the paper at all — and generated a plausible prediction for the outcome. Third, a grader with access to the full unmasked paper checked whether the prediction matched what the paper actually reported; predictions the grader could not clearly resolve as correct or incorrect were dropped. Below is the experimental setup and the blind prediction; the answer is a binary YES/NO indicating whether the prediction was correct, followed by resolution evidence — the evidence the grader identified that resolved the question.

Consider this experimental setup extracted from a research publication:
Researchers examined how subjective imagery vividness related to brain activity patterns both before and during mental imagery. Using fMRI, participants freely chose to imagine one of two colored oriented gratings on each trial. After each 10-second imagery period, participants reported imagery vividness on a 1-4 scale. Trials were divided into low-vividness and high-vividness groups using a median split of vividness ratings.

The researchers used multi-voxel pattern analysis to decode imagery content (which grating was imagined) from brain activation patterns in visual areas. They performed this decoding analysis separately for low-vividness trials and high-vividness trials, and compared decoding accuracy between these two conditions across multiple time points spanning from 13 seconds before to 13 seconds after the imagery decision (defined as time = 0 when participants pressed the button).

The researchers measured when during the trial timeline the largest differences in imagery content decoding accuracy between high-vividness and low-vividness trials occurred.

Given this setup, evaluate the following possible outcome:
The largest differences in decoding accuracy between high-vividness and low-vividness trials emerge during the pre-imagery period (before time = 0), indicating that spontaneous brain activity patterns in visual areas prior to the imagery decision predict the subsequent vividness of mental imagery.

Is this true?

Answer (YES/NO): YES